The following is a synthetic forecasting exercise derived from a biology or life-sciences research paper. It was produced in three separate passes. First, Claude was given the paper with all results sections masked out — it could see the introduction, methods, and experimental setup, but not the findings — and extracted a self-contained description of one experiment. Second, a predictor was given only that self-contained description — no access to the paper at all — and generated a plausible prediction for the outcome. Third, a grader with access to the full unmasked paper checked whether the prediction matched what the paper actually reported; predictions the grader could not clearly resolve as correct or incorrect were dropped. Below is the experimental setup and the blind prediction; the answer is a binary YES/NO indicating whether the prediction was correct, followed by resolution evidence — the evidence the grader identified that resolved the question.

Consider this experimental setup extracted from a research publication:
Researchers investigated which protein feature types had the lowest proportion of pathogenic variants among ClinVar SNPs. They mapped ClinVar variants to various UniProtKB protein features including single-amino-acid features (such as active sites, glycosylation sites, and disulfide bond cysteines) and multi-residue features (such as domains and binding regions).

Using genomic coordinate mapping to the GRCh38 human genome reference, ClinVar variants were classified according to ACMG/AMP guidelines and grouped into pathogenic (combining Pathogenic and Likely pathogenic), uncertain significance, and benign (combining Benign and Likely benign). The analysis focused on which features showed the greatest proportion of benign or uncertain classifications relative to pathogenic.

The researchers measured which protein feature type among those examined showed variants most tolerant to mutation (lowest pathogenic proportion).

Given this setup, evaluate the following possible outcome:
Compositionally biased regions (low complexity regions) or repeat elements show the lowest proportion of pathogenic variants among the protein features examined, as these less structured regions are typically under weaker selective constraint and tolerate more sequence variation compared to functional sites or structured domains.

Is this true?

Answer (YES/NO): NO